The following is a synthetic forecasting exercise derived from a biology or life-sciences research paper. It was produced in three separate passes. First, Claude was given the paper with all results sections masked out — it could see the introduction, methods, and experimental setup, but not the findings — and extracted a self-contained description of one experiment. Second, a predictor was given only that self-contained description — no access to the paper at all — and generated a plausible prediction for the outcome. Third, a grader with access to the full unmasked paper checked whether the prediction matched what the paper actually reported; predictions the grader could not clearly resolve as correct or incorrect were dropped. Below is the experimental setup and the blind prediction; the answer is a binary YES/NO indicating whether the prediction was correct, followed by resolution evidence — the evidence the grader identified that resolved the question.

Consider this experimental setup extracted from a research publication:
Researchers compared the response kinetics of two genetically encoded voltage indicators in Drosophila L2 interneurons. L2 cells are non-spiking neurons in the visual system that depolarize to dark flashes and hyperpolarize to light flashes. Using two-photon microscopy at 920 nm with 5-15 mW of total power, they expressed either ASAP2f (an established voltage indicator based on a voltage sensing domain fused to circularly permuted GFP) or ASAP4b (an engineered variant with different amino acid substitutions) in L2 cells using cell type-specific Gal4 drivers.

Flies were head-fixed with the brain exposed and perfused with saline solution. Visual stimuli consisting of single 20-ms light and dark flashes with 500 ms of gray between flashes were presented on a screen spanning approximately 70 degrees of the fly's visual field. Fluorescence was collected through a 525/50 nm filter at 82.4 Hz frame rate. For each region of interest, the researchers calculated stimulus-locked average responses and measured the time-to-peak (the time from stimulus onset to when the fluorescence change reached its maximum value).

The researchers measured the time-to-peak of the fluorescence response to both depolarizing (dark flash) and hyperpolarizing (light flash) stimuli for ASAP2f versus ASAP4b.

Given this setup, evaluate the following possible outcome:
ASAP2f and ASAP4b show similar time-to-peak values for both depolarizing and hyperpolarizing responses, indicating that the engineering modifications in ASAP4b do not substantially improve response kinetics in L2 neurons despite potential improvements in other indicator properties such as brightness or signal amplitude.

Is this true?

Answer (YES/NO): NO